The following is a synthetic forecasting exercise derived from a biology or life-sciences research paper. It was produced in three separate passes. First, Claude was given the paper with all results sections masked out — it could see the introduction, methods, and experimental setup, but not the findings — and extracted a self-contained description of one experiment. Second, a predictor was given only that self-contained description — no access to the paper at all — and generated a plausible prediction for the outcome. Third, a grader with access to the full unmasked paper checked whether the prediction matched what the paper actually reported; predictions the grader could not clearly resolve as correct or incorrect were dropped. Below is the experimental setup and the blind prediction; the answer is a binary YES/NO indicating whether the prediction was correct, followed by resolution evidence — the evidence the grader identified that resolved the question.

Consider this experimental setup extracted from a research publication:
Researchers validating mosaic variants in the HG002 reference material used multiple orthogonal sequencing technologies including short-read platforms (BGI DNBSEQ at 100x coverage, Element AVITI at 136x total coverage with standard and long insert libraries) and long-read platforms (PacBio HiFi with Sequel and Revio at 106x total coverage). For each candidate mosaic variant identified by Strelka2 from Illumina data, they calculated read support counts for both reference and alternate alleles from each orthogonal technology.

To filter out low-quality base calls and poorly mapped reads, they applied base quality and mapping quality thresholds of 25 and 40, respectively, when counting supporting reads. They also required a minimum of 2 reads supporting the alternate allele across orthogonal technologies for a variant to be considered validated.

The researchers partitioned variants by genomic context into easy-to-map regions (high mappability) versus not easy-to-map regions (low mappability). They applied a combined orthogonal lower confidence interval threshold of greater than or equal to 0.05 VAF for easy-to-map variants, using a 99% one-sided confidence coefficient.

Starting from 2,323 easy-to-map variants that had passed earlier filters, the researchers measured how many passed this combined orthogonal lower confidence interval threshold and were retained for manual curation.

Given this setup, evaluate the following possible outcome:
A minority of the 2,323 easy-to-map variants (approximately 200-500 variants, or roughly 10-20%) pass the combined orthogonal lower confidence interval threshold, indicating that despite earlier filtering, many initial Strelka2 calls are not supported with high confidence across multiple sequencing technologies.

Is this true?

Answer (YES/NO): NO